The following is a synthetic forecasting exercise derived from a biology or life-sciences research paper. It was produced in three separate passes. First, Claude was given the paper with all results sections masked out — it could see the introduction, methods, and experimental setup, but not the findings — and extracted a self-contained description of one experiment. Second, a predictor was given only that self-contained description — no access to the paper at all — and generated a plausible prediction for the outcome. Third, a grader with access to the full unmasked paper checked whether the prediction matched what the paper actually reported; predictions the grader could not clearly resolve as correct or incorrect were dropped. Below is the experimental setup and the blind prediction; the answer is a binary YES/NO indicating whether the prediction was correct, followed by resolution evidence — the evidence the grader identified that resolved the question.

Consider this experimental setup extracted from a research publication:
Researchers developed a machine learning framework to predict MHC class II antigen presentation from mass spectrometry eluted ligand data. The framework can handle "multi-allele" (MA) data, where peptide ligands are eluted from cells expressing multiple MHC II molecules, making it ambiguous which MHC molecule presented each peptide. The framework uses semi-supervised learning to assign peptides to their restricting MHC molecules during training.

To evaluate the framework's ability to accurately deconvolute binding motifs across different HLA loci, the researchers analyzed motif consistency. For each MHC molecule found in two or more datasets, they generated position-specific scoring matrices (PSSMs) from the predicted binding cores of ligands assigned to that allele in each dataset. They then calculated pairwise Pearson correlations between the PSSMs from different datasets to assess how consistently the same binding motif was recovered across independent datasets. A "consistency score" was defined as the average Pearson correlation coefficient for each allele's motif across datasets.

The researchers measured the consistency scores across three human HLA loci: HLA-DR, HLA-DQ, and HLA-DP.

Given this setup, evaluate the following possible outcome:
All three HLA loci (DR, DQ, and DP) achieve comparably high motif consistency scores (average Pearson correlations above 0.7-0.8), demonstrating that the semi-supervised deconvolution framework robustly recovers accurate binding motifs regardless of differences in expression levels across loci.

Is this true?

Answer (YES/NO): NO